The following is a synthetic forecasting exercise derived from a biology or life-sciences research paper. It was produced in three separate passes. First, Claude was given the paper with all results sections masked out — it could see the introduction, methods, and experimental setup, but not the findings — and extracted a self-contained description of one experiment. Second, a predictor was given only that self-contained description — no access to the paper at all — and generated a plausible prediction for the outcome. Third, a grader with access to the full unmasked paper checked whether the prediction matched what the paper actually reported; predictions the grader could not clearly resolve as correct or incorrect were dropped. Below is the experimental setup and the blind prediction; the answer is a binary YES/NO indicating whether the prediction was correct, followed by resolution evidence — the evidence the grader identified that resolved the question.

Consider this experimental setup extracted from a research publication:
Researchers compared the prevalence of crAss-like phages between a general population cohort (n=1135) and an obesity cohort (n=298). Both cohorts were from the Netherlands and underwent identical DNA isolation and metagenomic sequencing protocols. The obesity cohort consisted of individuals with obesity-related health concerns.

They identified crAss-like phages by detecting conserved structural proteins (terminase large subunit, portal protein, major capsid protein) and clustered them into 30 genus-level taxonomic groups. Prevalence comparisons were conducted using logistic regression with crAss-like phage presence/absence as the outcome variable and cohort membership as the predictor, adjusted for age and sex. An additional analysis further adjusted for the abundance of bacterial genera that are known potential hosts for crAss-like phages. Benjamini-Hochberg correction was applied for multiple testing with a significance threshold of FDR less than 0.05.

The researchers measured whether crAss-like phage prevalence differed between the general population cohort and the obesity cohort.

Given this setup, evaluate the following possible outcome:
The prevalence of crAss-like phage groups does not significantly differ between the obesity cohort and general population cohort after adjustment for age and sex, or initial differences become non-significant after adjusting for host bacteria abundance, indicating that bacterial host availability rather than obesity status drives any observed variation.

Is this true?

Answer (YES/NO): YES